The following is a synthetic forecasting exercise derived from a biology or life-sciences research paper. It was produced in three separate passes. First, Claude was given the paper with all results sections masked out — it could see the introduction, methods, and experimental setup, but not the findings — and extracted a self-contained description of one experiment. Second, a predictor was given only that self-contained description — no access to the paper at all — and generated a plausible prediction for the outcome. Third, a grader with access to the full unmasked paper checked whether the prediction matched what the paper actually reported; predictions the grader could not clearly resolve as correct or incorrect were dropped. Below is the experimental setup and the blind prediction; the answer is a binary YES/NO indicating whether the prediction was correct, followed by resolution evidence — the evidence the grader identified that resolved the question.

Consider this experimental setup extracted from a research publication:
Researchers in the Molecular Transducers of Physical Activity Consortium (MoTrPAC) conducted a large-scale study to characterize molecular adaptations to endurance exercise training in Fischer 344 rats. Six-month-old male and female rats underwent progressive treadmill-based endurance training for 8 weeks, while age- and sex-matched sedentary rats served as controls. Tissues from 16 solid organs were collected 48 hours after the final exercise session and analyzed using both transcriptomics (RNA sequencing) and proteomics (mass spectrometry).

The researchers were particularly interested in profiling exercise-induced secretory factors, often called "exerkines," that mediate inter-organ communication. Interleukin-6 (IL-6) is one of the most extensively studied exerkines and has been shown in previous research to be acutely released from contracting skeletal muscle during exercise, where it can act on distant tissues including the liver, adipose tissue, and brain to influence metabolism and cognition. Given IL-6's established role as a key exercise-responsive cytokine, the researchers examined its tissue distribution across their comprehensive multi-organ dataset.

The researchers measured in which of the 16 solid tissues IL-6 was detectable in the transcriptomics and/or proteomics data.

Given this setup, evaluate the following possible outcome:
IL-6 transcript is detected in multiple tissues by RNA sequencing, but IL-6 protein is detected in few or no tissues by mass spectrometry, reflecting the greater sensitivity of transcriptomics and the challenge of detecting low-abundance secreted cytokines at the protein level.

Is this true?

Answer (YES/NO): NO